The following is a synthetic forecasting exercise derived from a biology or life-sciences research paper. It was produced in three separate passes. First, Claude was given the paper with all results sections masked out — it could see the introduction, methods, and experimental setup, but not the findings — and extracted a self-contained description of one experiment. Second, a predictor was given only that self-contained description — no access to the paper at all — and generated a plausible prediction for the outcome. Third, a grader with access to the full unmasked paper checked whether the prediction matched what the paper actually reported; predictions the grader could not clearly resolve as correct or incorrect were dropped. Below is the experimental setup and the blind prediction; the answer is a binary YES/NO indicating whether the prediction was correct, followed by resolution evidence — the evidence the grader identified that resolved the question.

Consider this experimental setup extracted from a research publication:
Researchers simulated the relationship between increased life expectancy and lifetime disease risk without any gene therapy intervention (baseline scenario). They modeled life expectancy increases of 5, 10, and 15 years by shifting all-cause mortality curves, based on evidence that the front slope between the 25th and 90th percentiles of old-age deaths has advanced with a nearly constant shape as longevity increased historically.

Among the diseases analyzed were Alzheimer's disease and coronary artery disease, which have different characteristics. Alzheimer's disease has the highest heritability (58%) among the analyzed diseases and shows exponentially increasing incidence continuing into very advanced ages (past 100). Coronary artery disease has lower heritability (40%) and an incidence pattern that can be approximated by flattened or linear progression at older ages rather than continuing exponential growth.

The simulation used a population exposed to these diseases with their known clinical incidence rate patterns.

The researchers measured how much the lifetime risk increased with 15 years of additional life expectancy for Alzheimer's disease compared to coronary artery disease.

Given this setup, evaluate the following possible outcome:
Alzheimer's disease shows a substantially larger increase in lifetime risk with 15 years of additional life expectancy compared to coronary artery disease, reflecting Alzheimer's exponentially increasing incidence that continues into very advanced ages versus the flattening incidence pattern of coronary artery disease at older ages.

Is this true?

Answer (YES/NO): YES